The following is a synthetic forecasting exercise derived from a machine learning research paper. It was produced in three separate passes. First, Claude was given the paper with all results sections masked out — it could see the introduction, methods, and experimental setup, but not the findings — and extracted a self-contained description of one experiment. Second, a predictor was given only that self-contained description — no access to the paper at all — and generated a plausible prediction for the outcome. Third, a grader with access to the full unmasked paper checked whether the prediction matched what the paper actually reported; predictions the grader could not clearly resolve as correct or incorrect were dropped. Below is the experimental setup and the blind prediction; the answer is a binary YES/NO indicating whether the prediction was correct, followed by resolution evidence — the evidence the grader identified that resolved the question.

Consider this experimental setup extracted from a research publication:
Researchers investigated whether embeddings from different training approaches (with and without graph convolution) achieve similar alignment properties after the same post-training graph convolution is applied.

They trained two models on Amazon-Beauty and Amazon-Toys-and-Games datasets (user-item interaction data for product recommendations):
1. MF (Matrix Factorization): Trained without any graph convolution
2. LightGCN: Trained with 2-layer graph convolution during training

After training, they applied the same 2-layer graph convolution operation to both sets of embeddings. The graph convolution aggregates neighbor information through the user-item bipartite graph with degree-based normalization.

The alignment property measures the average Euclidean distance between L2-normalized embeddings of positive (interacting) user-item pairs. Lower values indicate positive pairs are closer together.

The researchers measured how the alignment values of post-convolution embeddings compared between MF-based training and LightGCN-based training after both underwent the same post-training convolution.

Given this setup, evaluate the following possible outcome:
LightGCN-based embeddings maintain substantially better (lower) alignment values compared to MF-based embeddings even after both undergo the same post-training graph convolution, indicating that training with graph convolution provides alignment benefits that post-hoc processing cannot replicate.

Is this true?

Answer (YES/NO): NO